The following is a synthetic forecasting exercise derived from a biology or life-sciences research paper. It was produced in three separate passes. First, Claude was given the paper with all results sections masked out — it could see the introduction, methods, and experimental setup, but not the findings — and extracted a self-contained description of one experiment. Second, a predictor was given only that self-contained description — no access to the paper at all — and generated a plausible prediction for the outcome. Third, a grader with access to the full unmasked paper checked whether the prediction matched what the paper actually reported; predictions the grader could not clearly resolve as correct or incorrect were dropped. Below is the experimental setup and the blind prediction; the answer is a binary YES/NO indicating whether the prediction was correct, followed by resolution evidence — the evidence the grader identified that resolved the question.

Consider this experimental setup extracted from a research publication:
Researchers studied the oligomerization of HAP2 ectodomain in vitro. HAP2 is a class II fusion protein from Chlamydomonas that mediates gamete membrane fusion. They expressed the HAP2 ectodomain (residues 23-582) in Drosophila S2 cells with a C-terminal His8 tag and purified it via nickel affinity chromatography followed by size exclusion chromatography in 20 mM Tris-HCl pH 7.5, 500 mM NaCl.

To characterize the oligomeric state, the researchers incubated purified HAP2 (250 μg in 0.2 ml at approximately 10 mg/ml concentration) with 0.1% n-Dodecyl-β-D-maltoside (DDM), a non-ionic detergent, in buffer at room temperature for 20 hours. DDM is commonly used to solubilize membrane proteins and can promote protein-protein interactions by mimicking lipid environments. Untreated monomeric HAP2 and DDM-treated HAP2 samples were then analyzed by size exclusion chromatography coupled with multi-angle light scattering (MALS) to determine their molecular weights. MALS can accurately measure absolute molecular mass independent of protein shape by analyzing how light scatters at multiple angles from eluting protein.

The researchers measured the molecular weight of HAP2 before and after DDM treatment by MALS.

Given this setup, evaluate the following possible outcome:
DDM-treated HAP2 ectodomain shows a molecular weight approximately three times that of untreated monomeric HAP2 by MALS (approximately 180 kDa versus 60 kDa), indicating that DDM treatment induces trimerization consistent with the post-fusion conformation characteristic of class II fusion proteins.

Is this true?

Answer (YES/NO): YES